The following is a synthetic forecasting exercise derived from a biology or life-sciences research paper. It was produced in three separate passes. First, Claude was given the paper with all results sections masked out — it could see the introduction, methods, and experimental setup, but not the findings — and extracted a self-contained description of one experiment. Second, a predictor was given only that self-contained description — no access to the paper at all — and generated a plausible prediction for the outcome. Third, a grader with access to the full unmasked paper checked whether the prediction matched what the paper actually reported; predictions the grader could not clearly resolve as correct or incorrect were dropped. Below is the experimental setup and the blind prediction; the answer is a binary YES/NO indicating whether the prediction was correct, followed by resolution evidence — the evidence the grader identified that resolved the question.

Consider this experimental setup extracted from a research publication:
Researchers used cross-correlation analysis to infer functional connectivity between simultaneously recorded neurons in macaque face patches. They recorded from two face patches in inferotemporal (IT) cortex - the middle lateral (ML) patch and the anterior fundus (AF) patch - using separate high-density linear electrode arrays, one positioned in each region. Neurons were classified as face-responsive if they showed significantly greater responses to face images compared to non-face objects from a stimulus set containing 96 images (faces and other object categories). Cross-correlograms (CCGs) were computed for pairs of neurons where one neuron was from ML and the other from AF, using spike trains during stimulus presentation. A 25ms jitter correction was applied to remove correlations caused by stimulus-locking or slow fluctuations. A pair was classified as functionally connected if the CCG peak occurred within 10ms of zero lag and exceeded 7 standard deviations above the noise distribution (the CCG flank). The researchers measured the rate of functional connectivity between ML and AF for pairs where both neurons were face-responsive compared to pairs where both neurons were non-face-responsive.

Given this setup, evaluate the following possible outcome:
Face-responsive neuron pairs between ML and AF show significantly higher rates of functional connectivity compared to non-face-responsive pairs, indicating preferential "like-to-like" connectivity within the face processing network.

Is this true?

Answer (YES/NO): YES